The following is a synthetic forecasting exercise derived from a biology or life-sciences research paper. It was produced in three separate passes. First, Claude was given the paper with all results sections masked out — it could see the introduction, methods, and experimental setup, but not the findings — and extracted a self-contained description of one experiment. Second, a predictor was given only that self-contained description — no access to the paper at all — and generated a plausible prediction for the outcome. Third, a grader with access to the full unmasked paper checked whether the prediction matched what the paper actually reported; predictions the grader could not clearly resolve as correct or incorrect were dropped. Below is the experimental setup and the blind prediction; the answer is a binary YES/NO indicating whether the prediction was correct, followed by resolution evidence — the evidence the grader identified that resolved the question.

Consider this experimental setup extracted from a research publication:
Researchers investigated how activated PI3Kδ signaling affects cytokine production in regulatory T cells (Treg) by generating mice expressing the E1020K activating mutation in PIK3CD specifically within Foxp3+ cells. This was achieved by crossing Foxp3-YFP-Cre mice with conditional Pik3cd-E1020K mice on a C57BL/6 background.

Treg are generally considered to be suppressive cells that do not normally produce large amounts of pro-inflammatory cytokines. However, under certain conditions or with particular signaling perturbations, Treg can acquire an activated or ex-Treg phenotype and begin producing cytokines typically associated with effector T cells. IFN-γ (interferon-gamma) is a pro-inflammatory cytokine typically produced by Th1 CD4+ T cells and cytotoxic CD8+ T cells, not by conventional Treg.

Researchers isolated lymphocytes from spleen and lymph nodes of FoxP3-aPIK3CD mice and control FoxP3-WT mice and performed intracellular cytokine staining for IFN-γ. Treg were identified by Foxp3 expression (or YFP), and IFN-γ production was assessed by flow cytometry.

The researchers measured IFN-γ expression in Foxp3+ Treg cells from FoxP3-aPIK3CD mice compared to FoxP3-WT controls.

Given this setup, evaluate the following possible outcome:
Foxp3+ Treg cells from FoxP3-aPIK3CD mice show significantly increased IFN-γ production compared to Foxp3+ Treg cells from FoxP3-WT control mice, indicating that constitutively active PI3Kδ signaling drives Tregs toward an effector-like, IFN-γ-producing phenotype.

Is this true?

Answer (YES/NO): NO